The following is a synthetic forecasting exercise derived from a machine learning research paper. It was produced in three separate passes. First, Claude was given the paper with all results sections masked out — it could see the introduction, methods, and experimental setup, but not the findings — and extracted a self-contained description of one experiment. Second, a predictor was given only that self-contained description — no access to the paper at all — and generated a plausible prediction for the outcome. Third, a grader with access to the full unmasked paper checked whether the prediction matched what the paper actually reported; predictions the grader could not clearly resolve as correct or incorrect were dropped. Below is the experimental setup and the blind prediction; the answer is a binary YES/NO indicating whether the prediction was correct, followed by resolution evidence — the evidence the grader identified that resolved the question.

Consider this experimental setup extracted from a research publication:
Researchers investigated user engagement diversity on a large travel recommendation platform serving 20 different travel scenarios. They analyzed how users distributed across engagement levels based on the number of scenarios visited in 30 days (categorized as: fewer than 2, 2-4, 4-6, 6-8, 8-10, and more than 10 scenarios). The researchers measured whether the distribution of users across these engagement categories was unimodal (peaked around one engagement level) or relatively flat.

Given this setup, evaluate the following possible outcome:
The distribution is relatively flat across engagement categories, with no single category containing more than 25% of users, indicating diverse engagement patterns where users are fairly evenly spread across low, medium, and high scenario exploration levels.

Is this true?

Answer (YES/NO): NO